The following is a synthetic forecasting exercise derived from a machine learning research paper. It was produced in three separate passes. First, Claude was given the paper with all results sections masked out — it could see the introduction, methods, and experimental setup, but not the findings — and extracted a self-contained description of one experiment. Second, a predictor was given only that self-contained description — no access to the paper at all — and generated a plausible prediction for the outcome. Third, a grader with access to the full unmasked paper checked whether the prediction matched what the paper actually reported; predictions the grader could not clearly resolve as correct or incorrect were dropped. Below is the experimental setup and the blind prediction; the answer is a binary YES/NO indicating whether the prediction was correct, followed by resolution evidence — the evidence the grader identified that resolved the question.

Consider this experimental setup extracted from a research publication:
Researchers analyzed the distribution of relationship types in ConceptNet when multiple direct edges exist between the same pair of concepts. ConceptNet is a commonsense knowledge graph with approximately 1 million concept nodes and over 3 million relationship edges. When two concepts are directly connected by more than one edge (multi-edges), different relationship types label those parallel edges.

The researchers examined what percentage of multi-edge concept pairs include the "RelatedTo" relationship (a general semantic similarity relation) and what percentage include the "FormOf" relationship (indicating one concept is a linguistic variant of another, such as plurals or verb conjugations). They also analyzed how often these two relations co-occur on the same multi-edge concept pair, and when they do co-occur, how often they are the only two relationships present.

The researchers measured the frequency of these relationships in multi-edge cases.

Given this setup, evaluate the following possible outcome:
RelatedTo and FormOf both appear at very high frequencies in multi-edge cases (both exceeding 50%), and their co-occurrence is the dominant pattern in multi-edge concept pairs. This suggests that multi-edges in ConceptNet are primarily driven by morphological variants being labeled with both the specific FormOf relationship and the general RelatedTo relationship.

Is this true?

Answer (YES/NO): NO